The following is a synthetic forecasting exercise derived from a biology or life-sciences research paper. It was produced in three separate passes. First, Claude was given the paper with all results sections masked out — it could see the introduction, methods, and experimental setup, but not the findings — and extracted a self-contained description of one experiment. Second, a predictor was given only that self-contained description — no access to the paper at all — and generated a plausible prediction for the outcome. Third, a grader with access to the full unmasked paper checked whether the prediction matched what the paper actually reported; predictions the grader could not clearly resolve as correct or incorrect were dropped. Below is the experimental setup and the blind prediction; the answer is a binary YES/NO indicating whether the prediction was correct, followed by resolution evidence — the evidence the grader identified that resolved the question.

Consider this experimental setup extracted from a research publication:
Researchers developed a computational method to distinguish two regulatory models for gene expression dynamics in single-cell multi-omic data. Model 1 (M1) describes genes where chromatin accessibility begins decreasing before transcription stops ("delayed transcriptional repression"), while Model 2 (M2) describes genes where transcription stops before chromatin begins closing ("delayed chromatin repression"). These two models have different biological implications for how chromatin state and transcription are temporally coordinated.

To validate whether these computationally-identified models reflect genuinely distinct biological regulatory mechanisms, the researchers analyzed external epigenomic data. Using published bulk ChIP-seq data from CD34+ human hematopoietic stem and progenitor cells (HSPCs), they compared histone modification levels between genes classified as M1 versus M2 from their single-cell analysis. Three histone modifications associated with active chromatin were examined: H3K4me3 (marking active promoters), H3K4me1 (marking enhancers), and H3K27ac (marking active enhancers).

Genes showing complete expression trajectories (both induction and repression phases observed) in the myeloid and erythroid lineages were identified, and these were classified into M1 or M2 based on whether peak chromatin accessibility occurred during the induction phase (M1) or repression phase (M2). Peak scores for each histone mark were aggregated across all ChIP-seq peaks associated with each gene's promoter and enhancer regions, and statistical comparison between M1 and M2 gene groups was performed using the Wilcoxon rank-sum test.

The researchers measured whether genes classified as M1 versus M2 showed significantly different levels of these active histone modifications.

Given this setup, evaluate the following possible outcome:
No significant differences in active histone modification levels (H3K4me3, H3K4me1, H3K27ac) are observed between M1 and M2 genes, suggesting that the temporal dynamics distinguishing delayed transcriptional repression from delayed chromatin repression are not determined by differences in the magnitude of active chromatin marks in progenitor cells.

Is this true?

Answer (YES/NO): NO